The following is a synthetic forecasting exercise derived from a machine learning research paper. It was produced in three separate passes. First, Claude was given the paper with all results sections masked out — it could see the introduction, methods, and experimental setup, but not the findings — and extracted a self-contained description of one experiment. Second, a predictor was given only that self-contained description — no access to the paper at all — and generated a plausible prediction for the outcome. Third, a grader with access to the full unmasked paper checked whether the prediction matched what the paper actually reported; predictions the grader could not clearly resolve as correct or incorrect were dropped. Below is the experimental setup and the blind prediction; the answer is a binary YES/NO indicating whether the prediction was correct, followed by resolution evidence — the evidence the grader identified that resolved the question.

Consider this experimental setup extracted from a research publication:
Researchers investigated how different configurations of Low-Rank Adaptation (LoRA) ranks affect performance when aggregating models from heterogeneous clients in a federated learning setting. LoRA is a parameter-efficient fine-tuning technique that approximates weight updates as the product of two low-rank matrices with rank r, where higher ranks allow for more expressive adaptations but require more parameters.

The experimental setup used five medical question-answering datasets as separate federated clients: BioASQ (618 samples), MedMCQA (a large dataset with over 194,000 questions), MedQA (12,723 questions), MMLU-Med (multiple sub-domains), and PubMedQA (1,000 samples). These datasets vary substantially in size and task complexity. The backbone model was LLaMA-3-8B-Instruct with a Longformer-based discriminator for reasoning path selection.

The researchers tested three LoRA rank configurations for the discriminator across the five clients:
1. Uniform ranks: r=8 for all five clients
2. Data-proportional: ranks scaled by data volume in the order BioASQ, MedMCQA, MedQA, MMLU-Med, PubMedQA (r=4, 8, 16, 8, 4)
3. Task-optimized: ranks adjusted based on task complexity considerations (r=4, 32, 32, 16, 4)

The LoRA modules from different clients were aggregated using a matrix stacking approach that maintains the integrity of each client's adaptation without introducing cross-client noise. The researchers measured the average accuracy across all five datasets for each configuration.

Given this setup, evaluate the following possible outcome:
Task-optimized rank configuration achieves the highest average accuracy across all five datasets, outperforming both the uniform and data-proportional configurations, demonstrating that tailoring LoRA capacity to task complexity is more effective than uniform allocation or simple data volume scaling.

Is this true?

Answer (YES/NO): YES